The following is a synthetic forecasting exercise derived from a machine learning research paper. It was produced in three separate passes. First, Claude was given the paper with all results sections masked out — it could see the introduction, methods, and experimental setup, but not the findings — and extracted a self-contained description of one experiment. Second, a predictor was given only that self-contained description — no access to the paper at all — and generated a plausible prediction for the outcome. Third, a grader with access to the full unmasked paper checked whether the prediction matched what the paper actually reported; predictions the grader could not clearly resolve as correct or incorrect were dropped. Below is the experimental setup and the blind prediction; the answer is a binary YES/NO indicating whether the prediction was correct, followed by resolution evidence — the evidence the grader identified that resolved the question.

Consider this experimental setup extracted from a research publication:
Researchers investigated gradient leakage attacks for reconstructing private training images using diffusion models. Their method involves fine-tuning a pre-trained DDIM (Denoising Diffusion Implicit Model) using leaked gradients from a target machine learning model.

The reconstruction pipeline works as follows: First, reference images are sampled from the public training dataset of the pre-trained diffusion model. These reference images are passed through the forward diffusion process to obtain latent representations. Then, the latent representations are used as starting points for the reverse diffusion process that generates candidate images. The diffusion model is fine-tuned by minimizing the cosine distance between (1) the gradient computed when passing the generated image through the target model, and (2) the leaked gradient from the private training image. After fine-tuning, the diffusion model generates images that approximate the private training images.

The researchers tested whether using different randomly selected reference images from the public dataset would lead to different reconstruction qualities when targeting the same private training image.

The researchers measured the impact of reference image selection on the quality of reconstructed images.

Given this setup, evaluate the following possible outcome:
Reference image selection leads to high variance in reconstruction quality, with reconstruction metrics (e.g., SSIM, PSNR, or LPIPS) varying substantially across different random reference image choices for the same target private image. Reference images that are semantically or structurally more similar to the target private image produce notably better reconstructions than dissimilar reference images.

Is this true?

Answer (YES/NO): NO